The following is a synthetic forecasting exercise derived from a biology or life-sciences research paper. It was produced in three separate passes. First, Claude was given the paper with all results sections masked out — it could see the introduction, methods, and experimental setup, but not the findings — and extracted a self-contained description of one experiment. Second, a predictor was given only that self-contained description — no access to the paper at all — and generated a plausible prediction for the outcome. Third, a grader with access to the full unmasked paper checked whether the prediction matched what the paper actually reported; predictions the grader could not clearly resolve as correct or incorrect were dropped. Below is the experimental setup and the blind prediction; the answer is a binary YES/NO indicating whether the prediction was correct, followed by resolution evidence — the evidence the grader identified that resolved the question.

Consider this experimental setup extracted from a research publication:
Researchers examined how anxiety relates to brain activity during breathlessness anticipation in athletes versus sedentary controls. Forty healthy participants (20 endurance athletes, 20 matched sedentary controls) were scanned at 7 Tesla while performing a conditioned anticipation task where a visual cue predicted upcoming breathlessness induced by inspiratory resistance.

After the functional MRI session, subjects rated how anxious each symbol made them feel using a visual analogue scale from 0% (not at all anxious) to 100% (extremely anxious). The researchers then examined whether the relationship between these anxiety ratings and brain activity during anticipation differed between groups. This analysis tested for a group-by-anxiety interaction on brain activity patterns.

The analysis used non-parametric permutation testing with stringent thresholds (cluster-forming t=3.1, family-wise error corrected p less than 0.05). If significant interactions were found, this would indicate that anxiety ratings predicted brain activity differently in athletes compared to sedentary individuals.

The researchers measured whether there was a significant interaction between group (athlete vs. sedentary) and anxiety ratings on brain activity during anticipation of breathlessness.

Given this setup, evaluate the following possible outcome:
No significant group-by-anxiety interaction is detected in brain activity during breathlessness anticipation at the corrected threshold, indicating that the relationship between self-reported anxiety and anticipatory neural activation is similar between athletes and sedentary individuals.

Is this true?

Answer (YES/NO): NO